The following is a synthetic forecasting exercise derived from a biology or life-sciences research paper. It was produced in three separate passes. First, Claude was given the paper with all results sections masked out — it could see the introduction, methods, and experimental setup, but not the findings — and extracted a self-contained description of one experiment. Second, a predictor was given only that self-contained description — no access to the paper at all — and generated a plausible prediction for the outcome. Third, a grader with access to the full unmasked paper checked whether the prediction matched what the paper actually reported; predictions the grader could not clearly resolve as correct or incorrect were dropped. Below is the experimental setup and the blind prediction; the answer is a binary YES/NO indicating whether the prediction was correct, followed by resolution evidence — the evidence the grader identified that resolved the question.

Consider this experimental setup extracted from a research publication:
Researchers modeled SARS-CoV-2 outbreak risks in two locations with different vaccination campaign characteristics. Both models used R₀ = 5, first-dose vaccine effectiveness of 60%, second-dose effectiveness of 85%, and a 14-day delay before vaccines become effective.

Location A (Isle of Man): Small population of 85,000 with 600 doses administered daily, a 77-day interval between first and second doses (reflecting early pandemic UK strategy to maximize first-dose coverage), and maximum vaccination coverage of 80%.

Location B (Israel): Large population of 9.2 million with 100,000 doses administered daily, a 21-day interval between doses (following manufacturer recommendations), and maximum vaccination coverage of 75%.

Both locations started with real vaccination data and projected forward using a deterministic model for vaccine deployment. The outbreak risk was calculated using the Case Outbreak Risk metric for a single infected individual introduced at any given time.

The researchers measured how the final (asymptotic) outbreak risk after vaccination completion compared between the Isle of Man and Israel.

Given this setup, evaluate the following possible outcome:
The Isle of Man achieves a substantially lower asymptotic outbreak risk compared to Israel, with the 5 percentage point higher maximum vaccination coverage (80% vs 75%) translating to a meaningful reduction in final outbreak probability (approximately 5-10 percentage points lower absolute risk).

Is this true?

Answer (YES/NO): NO